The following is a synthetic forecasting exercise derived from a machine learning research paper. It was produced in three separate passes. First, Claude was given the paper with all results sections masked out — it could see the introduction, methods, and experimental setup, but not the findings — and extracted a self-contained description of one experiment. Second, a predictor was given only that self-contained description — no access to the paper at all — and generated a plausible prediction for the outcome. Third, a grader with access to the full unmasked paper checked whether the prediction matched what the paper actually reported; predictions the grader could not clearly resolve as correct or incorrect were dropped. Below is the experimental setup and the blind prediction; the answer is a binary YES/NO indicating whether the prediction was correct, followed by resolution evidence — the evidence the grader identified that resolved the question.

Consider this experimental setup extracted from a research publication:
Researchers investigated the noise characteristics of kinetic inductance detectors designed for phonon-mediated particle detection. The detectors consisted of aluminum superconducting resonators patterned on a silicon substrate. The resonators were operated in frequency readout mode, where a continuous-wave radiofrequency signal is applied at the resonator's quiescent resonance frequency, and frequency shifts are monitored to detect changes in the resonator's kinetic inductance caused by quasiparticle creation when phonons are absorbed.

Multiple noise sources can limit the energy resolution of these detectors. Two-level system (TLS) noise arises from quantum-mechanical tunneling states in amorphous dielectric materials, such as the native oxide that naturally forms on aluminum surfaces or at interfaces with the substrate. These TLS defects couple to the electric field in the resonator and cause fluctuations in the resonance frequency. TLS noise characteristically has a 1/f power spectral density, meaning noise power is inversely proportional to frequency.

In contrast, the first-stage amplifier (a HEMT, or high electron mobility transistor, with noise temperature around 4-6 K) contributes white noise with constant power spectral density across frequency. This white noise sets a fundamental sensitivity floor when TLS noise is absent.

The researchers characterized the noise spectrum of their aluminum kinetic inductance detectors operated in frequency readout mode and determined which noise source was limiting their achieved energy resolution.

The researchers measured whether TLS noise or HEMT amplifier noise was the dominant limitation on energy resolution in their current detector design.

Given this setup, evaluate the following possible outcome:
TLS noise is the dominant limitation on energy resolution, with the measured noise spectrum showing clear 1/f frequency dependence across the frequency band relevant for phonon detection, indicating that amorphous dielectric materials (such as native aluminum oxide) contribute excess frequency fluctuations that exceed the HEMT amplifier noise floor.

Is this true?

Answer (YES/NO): YES